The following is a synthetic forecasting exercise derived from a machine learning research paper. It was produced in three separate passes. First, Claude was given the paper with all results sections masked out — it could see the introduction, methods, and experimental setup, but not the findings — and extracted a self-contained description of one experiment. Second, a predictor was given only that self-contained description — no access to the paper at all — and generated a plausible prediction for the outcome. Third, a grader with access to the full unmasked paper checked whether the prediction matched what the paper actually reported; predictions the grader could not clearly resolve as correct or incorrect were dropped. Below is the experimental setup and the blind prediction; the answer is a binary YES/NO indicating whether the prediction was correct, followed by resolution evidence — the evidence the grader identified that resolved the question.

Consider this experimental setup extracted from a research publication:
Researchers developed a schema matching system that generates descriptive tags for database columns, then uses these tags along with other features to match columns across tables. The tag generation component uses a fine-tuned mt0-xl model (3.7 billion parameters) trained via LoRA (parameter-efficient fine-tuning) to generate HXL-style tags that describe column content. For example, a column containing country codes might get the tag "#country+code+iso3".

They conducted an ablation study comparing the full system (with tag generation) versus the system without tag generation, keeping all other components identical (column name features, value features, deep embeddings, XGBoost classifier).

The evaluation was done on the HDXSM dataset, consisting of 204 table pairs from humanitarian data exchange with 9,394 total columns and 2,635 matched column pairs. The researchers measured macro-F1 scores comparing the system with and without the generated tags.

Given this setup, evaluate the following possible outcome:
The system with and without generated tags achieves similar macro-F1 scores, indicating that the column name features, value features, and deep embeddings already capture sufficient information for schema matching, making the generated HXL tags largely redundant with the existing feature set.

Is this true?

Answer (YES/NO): NO